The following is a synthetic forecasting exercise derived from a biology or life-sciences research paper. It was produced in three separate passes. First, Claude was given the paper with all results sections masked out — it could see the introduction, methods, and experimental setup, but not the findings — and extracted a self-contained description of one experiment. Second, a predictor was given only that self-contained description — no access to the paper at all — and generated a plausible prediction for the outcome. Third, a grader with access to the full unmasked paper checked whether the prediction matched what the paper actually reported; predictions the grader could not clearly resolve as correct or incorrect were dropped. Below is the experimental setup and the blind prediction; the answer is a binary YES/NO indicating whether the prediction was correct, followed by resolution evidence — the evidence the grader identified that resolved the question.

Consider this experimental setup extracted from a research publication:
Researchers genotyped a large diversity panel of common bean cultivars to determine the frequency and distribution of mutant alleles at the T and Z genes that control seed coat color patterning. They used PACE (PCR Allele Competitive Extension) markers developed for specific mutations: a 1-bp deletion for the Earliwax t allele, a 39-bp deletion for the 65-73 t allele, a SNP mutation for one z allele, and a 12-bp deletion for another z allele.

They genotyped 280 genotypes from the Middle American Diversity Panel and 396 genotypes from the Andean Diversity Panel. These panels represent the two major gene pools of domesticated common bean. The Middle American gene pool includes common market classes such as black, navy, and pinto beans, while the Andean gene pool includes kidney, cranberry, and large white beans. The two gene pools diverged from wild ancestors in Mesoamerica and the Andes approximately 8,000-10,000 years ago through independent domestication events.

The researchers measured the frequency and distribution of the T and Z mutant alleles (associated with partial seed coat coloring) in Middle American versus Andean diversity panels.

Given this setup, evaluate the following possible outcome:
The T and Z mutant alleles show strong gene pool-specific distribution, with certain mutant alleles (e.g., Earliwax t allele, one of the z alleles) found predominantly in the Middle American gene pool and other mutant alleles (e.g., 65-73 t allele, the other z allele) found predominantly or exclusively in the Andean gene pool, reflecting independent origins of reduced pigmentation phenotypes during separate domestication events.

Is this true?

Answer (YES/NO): NO